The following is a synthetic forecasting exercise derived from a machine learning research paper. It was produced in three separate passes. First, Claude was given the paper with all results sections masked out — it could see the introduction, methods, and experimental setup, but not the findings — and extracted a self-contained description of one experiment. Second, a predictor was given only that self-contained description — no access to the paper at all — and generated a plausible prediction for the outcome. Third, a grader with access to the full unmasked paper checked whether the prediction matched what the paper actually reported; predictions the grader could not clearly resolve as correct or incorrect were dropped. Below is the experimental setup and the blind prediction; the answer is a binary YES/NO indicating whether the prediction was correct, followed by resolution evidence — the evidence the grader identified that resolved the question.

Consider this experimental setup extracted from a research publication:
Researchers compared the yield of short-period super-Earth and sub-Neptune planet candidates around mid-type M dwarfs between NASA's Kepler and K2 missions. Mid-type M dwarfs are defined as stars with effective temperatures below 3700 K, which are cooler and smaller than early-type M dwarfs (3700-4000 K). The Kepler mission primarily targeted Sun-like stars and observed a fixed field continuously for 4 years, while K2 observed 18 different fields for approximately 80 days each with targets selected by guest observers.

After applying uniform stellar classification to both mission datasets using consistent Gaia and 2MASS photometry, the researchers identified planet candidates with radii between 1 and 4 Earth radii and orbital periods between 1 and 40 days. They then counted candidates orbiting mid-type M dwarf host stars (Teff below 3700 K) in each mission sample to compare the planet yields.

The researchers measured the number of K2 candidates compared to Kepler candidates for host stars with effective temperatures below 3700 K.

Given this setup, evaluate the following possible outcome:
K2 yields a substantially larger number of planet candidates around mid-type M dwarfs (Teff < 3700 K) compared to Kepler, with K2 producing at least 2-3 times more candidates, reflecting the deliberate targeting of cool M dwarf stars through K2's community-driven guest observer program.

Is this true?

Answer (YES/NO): YES